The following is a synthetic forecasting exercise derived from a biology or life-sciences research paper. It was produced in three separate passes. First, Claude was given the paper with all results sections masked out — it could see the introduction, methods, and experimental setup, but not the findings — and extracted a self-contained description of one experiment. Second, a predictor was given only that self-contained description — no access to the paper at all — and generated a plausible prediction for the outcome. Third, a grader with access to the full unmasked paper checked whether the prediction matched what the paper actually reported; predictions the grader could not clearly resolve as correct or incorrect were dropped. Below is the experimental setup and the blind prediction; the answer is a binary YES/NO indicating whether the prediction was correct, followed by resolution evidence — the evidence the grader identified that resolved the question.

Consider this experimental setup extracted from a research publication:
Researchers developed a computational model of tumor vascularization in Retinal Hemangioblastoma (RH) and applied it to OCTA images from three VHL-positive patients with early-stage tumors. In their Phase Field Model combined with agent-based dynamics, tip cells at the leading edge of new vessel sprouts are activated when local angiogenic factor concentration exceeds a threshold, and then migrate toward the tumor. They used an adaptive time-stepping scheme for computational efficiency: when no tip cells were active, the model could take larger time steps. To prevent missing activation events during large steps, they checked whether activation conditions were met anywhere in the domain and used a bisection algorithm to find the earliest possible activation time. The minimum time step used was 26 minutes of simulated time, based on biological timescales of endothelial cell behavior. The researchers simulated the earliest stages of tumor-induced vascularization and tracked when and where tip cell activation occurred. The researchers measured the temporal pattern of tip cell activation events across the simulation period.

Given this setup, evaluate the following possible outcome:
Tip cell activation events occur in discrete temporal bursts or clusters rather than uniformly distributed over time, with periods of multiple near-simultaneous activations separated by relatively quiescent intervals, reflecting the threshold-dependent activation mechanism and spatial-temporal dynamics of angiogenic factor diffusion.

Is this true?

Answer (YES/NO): YES